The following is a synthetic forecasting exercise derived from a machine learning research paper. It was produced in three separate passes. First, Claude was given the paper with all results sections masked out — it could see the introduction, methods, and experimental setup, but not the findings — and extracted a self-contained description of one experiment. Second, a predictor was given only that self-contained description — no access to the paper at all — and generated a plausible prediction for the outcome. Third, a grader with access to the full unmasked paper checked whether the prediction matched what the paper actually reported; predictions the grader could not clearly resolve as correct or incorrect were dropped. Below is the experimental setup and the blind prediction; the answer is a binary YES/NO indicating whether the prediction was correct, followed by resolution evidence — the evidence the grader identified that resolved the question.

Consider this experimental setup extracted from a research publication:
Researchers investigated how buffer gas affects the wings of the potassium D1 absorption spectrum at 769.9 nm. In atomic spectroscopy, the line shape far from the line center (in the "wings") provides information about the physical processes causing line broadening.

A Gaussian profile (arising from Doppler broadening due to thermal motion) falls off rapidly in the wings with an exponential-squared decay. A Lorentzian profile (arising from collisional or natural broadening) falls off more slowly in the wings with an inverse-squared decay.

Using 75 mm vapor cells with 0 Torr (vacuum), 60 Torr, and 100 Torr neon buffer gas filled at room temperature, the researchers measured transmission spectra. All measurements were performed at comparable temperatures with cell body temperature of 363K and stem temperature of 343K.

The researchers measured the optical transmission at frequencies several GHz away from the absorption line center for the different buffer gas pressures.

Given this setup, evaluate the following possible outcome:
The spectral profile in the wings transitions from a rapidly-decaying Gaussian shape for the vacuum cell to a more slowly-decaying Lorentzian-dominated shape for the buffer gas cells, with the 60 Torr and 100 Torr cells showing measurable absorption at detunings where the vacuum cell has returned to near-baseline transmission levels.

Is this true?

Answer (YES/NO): YES